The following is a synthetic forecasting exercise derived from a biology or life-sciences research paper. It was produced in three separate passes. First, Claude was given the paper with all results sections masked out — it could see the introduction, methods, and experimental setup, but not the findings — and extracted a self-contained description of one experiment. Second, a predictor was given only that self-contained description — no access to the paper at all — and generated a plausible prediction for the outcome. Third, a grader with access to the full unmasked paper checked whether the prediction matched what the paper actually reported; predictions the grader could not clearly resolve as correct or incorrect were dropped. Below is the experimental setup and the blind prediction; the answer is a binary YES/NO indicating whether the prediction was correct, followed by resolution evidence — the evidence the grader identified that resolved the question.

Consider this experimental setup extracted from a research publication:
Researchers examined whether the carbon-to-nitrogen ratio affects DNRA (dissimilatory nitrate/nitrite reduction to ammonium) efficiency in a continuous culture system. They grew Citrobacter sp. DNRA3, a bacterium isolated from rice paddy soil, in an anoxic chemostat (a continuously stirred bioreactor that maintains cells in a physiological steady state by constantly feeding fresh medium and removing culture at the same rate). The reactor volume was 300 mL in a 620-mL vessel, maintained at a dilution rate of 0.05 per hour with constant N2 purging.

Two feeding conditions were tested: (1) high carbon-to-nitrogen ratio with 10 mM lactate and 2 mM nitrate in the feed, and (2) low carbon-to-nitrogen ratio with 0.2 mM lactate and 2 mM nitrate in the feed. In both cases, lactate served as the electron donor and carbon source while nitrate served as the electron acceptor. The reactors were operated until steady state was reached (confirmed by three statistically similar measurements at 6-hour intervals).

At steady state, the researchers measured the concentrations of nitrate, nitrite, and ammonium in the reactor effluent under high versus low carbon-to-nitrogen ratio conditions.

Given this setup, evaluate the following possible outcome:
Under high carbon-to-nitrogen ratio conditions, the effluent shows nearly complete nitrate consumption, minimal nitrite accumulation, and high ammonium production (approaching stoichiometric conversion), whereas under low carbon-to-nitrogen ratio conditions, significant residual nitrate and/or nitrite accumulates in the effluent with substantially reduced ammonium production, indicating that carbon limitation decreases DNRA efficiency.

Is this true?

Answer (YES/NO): YES